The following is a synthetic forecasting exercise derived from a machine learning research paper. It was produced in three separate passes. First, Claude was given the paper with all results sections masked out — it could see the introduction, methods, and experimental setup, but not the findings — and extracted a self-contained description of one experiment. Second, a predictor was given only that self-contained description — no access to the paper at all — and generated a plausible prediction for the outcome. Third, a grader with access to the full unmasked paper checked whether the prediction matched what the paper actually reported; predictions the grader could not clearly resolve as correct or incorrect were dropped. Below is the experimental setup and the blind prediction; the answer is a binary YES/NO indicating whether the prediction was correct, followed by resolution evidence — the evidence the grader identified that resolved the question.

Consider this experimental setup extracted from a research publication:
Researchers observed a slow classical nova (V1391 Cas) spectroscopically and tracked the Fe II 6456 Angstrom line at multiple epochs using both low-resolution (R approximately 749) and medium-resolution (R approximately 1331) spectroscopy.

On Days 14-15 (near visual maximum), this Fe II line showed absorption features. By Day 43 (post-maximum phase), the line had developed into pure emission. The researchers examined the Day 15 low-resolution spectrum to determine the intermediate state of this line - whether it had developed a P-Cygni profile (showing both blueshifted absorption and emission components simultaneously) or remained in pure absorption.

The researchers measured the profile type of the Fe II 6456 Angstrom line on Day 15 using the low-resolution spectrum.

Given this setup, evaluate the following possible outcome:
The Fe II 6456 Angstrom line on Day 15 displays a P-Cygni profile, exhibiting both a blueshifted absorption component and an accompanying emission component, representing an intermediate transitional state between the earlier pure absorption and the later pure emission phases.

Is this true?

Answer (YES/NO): YES